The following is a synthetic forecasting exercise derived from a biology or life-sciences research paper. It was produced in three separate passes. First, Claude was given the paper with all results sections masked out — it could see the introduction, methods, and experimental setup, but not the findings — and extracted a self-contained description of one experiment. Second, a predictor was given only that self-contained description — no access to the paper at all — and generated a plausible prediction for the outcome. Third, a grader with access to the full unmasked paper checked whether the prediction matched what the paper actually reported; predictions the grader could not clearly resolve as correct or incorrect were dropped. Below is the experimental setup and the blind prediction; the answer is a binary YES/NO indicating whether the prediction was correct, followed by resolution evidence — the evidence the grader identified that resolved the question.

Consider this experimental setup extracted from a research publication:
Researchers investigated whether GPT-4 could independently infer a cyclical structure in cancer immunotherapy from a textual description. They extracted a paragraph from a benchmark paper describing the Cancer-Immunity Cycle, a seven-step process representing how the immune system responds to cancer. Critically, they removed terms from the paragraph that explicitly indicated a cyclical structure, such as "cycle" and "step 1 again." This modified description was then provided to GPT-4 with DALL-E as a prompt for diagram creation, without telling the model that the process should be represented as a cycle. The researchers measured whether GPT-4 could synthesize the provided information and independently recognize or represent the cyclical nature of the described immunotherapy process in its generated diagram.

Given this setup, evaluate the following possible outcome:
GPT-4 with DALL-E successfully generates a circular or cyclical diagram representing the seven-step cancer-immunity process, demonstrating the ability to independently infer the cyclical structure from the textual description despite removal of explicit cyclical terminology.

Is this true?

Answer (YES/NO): YES